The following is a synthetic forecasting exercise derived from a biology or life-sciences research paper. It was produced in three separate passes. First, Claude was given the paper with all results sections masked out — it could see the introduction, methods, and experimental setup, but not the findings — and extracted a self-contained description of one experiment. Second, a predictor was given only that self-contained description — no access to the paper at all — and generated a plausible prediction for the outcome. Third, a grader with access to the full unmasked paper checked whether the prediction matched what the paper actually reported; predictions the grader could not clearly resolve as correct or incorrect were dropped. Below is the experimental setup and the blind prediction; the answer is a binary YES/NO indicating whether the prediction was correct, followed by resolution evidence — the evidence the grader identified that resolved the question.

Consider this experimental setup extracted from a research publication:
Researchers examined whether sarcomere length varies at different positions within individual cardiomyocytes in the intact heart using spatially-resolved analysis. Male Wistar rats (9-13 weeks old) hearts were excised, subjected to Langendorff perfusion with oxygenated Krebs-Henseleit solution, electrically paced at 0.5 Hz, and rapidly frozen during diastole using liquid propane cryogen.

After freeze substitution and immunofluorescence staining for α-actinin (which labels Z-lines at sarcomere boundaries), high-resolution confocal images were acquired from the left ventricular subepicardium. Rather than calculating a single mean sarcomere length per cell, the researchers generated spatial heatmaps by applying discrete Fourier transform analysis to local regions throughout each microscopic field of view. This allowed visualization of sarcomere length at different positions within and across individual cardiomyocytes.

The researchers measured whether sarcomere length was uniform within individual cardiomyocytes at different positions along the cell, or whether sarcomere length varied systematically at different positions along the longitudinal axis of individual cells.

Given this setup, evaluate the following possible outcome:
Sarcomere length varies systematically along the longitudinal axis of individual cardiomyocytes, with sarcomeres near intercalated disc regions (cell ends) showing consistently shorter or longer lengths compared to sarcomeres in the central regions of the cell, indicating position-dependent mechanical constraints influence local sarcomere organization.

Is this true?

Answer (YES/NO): NO